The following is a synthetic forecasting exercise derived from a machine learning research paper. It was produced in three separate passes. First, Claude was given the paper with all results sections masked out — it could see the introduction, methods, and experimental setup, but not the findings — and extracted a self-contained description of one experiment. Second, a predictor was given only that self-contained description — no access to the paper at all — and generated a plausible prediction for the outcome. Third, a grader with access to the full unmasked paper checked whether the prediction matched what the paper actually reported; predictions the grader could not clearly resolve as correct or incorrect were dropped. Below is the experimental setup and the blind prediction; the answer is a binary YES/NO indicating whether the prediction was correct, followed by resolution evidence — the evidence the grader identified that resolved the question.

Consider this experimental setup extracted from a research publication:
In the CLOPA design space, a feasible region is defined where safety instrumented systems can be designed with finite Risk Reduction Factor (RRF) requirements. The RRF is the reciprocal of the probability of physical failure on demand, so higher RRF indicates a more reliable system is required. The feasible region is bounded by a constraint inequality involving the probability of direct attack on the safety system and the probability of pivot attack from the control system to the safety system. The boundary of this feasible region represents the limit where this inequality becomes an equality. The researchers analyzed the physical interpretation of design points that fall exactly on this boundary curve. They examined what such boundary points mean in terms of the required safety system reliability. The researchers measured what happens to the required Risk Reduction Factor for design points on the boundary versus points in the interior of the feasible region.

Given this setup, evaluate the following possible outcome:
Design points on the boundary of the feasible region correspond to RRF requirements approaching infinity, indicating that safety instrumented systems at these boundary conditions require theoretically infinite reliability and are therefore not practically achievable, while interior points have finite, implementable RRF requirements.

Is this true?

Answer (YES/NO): YES